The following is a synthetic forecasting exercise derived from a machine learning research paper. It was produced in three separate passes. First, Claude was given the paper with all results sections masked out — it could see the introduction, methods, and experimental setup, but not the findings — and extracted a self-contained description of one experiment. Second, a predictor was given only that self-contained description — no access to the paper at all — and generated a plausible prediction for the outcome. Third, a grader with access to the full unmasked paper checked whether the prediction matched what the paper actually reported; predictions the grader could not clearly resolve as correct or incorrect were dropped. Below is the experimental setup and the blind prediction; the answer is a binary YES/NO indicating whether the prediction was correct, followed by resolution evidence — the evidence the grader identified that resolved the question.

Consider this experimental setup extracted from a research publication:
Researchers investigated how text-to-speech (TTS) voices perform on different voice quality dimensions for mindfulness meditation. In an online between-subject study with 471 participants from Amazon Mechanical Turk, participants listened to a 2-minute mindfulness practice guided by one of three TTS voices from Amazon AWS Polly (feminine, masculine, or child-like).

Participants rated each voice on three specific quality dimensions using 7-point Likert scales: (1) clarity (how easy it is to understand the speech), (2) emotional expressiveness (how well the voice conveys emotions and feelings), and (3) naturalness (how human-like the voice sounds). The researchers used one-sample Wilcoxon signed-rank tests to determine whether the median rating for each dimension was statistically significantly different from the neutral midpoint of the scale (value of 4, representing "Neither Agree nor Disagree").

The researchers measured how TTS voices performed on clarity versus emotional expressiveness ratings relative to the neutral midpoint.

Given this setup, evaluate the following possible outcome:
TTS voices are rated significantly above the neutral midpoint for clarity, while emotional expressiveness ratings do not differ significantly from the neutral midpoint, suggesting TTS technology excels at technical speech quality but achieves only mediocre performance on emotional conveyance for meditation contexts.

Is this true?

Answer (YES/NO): NO